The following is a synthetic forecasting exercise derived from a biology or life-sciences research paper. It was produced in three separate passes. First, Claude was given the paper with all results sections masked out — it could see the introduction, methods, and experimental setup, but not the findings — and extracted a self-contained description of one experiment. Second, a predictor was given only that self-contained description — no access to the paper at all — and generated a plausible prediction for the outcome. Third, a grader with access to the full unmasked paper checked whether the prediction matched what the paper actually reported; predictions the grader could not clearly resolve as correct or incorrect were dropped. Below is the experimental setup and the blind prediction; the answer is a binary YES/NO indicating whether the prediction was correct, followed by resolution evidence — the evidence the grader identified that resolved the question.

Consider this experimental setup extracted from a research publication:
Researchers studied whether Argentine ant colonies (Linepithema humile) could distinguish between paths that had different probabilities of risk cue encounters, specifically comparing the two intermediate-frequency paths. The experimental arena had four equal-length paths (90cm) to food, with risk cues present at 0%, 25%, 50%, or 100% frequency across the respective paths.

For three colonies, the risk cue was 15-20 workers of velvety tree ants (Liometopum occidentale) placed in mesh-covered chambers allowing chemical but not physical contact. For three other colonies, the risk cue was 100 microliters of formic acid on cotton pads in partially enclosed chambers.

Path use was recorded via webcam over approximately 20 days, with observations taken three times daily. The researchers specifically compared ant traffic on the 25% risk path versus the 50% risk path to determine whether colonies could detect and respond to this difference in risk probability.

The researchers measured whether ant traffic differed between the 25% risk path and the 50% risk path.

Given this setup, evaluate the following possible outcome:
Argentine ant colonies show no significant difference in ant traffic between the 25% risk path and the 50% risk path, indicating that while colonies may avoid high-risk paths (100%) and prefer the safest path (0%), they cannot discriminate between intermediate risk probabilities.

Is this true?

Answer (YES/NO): YES